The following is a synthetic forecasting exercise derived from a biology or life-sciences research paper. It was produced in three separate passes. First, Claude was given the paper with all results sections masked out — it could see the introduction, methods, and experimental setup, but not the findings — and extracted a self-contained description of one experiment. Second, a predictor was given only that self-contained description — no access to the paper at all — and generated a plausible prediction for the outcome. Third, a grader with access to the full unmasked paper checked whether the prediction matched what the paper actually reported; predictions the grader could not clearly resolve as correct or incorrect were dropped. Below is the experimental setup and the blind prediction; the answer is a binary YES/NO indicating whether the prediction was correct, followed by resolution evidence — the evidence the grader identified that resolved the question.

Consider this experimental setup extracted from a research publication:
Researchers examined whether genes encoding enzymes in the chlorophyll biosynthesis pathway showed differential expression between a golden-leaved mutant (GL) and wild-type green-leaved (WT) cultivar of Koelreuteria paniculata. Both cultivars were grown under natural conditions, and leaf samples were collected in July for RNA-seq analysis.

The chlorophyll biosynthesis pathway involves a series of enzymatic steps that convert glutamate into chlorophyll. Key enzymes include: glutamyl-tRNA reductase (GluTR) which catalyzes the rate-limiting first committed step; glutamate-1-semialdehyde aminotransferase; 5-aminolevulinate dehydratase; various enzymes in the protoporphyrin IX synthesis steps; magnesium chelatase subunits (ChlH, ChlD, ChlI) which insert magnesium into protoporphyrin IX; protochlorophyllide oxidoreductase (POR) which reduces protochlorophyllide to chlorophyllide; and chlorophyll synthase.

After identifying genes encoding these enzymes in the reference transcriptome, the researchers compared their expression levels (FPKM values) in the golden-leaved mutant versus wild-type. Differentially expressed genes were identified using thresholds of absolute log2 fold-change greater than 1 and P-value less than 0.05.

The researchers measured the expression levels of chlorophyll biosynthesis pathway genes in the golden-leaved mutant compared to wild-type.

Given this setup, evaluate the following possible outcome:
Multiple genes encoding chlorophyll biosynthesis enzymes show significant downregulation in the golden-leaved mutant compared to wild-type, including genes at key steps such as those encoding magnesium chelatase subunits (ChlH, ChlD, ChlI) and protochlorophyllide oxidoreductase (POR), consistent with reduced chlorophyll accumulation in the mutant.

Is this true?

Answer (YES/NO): NO